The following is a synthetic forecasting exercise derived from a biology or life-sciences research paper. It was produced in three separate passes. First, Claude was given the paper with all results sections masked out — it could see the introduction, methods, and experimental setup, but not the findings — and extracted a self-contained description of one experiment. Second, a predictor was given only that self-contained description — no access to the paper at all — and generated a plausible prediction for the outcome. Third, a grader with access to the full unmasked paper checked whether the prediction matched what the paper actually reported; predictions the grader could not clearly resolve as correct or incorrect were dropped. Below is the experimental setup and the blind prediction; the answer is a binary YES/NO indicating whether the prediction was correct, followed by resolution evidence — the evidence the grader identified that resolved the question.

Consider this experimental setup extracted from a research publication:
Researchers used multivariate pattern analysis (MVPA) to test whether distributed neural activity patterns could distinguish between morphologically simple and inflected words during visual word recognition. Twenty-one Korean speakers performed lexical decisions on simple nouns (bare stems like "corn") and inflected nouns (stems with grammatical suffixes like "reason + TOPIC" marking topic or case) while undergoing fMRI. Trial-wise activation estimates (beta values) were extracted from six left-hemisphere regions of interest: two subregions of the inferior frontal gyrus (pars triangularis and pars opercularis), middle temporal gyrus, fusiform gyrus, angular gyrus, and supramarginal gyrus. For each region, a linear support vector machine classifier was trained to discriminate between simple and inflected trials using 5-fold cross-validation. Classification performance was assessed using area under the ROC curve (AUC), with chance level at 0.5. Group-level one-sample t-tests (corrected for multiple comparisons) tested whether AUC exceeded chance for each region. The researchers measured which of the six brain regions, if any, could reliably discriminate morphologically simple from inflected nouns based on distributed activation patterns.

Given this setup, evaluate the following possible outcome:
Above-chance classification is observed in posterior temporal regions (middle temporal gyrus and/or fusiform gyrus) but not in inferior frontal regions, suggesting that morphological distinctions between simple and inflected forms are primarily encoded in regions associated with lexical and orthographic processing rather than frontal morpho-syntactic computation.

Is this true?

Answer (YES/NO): NO